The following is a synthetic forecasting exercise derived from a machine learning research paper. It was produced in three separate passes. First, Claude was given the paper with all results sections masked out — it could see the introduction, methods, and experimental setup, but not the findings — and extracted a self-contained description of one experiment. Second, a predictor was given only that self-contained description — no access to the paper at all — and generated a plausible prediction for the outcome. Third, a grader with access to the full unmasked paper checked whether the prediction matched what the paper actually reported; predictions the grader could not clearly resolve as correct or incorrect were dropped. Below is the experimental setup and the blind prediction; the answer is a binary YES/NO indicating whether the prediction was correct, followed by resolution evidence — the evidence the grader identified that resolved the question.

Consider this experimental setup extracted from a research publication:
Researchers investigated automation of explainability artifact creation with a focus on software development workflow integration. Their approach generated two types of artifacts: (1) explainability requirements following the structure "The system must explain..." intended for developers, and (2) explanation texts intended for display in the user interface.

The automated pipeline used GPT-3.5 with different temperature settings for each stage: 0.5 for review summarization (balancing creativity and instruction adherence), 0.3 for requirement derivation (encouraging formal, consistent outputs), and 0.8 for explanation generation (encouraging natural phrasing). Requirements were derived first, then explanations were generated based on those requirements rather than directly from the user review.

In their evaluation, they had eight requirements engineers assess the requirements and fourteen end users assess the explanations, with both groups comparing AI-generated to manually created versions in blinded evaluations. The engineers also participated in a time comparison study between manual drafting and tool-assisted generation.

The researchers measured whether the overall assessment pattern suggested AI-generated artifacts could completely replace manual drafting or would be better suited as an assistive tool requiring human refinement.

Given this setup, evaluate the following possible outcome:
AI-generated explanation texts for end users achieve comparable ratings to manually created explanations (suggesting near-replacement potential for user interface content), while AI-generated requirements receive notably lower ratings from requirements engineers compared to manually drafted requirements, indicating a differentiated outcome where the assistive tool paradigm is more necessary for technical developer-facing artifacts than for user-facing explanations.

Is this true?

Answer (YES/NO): NO